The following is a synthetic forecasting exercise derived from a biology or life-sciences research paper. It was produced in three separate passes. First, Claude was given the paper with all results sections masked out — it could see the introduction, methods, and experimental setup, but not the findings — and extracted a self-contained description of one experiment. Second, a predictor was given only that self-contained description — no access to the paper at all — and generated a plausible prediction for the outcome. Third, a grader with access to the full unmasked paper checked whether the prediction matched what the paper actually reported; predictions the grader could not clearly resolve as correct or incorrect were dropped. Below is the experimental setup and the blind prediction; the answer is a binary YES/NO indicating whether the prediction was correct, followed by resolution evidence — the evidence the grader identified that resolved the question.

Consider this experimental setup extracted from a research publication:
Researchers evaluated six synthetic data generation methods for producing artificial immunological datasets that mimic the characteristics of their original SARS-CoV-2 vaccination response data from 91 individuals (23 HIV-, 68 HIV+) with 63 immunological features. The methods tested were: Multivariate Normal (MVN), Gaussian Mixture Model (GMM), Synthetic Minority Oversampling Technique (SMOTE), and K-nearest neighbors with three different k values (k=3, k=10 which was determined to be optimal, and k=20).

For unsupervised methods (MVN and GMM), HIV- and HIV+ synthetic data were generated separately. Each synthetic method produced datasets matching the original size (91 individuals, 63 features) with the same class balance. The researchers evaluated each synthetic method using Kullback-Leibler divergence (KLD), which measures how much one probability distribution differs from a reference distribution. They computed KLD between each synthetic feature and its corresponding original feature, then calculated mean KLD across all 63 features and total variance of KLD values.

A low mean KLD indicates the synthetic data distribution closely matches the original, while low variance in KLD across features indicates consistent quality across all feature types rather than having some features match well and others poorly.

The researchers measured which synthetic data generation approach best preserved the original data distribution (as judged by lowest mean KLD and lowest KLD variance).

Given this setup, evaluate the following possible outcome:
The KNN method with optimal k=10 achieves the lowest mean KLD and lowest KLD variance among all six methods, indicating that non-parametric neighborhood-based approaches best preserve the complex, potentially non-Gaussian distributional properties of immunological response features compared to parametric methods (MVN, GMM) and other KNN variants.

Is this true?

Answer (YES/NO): NO